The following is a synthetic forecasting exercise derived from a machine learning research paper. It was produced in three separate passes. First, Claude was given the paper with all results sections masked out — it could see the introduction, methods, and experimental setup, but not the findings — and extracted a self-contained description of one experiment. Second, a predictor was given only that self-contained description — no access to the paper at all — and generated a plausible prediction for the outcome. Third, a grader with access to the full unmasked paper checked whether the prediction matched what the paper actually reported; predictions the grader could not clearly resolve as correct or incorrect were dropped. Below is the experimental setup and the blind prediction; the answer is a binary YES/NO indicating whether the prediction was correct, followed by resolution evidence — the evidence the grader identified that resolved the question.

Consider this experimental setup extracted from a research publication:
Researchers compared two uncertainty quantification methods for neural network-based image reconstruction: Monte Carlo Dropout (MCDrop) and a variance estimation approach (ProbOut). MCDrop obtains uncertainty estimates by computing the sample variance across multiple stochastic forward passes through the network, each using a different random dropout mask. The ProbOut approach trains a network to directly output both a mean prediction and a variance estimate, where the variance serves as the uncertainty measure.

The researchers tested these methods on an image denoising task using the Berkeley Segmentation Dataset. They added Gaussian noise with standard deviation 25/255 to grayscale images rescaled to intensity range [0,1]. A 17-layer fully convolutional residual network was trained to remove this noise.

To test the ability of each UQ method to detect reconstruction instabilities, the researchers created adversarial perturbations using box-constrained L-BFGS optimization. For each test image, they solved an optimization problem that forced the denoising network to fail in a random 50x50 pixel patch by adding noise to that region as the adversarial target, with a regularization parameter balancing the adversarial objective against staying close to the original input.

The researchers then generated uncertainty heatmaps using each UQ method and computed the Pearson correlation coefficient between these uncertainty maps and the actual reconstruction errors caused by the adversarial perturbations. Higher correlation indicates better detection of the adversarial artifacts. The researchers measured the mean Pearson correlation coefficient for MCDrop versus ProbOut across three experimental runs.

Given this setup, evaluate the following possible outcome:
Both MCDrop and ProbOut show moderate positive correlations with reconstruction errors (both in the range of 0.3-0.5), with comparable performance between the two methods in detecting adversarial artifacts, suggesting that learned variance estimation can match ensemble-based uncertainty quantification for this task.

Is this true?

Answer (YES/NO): NO